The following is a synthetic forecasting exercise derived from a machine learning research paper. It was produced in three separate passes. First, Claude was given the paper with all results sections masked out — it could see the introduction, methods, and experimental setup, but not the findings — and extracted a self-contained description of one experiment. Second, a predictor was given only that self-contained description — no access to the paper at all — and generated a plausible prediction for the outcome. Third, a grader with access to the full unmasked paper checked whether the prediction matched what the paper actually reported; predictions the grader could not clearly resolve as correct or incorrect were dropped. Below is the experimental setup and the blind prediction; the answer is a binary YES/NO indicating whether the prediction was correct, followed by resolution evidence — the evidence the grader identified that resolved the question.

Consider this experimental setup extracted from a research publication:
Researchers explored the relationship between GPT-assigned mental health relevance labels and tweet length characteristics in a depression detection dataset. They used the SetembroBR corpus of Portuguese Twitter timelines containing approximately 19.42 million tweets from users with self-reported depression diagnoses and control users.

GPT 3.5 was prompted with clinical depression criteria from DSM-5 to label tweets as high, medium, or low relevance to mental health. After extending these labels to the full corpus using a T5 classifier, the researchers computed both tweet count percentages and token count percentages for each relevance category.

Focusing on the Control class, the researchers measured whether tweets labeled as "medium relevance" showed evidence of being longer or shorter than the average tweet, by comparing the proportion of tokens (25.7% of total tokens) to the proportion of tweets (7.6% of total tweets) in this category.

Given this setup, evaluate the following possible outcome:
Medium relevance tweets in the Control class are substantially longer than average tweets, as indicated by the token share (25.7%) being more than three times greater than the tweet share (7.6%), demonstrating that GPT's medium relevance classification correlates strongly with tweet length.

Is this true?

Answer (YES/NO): NO